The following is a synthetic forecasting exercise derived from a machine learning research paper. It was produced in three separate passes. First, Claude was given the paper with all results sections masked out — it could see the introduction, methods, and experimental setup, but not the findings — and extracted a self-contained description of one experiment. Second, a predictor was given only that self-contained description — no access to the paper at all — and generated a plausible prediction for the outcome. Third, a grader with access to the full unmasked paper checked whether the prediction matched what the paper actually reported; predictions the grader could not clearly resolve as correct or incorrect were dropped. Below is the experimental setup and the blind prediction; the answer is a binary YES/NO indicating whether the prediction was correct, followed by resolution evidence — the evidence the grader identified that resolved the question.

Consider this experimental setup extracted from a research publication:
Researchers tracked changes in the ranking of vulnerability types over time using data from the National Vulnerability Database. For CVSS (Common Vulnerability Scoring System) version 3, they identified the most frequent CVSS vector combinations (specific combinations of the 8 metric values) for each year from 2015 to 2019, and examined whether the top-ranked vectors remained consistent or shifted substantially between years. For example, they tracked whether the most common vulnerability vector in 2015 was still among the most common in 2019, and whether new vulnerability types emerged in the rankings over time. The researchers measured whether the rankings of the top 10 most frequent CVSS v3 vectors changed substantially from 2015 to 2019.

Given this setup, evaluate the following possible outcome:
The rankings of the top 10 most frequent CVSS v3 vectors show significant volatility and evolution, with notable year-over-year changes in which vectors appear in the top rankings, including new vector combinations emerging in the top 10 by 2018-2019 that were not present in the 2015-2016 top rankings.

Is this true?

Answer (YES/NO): NO